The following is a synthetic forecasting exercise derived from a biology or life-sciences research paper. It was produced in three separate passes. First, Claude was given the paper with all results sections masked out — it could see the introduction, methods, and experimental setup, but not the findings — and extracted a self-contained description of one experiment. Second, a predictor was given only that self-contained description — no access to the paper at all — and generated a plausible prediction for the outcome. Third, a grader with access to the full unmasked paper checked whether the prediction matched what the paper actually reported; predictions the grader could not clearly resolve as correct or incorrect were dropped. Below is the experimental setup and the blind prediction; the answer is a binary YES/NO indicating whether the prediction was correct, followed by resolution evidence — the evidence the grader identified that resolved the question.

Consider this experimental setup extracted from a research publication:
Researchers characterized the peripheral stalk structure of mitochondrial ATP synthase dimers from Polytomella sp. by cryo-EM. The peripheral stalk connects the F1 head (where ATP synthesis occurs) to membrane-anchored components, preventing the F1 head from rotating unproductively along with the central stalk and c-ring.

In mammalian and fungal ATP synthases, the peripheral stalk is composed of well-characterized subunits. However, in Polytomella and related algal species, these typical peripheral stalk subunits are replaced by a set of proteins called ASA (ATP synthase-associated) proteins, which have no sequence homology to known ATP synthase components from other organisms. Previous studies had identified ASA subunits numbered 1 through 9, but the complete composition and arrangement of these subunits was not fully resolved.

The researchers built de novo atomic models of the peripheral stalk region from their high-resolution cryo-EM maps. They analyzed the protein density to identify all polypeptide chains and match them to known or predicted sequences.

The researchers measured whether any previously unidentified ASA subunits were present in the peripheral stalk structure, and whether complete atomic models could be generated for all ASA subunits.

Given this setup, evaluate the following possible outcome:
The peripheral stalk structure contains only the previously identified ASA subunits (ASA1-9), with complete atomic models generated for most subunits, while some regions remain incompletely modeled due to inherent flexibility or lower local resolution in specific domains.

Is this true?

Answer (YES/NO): NO